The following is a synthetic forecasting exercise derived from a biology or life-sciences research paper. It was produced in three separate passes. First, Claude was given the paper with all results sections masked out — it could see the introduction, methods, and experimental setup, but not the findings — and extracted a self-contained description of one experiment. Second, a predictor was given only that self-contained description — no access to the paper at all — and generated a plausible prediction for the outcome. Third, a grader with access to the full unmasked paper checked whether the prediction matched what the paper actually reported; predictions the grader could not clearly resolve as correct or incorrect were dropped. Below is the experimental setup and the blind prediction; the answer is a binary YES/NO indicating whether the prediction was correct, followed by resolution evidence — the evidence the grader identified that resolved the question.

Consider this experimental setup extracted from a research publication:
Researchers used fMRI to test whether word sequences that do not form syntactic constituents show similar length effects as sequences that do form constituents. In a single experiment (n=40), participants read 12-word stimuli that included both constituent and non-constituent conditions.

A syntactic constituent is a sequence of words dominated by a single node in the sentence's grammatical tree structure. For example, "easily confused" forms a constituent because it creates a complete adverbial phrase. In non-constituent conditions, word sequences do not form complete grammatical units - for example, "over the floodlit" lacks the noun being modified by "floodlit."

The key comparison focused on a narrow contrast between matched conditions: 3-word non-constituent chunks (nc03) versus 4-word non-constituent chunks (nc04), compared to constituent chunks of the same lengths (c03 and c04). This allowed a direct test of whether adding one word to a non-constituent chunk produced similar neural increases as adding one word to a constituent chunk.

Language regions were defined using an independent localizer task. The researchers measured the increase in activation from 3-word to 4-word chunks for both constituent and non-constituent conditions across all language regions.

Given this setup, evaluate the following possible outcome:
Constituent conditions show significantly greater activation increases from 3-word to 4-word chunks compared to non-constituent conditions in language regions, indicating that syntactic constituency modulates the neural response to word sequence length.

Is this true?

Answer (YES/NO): NO